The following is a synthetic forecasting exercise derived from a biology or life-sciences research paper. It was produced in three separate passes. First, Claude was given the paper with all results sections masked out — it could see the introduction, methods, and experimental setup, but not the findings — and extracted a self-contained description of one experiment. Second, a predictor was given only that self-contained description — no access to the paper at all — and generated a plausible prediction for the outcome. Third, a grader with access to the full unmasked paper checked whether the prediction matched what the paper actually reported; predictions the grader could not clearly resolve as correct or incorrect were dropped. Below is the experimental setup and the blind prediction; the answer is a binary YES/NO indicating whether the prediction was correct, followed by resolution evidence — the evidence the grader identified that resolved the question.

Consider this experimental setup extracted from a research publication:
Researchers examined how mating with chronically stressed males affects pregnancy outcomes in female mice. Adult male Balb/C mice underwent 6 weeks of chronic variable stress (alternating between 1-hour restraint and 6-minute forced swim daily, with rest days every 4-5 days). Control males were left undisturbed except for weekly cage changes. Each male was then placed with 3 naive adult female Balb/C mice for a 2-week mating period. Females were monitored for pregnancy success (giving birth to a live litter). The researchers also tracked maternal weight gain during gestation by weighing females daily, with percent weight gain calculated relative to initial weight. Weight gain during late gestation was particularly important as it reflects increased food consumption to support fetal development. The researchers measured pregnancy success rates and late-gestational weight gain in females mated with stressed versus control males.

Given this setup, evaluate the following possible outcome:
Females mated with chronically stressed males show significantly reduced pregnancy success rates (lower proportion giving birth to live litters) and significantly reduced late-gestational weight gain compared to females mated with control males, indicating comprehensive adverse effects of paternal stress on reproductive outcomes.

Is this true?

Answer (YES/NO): NO